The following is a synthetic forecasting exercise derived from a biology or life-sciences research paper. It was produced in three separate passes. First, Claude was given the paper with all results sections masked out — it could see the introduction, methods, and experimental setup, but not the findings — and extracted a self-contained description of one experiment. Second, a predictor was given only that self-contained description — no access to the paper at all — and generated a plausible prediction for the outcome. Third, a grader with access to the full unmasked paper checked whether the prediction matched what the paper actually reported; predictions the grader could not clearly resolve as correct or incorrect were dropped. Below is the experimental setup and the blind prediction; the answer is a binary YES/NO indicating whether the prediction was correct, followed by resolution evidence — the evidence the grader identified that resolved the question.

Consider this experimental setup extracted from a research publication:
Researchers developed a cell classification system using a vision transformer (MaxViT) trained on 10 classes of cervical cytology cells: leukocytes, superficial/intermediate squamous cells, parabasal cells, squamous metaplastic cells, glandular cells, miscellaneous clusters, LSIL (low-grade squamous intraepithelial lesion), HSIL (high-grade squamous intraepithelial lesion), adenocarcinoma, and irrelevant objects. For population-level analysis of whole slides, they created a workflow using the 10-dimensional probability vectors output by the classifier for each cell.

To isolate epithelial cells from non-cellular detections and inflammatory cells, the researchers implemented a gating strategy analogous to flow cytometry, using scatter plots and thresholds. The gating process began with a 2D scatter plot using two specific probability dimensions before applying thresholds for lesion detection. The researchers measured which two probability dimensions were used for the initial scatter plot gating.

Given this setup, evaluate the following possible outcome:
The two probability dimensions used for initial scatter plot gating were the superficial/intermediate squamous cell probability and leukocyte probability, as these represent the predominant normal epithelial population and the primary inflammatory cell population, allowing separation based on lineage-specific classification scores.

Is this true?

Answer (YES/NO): NO